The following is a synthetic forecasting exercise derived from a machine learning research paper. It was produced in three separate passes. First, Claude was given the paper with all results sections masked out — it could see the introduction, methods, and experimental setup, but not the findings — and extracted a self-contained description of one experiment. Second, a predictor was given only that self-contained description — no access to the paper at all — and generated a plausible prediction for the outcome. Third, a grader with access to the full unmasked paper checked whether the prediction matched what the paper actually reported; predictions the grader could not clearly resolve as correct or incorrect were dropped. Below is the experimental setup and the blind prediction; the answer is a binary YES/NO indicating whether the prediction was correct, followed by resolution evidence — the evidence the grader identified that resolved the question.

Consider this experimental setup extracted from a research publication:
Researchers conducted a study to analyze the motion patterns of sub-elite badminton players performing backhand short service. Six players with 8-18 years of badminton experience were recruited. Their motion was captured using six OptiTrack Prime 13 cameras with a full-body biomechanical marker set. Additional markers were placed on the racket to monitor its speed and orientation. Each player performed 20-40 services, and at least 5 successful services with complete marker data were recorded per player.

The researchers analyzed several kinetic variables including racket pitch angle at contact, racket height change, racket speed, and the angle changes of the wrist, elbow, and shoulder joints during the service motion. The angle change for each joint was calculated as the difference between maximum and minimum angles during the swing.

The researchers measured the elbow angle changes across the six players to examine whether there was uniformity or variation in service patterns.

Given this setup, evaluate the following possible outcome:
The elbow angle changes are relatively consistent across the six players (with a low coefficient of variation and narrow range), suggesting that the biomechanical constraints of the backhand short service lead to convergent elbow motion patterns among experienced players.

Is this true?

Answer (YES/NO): NO